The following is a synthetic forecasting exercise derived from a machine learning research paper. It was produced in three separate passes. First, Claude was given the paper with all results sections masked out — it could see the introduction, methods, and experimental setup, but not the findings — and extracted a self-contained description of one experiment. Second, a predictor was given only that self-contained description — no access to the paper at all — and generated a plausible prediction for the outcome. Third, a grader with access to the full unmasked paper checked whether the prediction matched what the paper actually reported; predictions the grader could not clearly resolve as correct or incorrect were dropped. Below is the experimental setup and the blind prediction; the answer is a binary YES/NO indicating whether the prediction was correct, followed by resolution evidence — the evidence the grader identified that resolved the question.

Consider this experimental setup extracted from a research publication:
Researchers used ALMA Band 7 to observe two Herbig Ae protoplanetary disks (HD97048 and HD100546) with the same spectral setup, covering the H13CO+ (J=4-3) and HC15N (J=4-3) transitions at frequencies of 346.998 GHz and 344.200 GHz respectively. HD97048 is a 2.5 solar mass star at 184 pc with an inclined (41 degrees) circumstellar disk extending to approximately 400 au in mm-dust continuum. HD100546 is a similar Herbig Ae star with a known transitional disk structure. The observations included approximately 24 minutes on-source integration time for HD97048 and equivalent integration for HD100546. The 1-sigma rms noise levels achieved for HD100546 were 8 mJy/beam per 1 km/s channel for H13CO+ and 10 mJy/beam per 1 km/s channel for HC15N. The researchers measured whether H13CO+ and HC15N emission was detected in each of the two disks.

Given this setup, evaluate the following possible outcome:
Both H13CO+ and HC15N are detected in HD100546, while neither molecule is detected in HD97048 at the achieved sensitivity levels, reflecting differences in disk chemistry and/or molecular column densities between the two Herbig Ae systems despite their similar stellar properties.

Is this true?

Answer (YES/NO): NO